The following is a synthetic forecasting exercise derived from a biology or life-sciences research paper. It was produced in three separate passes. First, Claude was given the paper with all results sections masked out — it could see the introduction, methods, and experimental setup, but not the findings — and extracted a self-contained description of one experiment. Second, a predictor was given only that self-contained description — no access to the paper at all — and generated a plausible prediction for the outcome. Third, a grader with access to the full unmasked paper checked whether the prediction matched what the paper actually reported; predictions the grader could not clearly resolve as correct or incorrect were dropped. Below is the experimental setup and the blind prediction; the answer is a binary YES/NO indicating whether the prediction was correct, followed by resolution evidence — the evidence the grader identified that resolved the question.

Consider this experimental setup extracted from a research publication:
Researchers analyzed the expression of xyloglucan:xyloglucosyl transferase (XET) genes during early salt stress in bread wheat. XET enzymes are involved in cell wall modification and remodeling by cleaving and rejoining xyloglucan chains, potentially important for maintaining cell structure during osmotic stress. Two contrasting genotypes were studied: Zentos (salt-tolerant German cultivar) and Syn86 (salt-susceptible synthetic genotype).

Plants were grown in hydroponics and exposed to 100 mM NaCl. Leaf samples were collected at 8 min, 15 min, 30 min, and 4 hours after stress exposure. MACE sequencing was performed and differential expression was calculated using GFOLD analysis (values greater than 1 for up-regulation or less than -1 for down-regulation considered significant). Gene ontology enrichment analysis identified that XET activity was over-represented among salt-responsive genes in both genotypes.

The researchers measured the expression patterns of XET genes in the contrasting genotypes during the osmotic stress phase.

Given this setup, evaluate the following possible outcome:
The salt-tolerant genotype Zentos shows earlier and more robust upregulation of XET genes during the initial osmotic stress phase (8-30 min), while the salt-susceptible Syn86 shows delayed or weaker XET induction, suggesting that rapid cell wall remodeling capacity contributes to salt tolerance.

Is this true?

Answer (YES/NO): NO